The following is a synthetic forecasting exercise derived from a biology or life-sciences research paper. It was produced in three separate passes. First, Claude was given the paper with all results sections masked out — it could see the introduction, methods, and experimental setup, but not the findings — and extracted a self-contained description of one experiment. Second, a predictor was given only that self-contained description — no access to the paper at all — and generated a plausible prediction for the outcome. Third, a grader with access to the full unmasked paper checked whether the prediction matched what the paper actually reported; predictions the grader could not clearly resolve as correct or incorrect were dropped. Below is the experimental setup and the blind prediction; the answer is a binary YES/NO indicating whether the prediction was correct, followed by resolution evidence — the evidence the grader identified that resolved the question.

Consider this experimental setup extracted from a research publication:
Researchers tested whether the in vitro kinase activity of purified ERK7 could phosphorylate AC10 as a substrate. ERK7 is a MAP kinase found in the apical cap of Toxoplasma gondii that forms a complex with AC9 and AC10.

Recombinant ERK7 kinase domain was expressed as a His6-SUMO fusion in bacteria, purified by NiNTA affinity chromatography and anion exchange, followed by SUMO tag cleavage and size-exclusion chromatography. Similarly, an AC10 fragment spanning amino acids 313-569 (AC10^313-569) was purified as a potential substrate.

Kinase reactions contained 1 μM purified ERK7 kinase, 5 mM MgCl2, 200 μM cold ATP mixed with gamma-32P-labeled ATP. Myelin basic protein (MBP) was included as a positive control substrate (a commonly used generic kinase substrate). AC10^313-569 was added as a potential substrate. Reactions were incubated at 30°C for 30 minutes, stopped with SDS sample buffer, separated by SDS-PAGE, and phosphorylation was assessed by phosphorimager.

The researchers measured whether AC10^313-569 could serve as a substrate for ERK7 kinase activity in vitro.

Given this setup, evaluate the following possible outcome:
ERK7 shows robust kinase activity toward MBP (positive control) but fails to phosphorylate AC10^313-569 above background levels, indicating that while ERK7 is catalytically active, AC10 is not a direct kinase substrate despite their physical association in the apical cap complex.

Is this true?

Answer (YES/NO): NO